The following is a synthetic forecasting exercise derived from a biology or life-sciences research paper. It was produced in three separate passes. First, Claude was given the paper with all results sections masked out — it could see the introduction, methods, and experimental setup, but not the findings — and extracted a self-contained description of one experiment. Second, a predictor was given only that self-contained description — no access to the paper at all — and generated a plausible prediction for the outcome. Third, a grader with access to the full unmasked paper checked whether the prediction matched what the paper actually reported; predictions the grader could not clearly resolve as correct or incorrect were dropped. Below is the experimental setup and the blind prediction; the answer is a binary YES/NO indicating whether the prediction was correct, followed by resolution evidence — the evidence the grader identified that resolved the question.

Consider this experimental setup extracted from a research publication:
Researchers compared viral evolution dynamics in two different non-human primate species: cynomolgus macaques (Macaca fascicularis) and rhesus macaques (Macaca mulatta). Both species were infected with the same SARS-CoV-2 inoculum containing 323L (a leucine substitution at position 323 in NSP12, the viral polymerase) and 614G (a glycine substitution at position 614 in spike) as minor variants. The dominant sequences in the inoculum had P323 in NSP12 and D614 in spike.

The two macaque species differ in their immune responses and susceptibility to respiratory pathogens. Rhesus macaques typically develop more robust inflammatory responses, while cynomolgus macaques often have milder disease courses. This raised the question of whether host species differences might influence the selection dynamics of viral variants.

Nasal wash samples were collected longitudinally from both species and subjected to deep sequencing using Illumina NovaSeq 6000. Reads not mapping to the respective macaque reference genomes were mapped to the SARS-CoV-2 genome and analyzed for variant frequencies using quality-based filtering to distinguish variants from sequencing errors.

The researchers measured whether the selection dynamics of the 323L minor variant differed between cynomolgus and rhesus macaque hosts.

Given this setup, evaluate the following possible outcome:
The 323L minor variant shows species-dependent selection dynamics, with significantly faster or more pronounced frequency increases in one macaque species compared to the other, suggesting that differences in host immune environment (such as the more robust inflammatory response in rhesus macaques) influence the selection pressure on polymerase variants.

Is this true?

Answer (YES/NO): NO